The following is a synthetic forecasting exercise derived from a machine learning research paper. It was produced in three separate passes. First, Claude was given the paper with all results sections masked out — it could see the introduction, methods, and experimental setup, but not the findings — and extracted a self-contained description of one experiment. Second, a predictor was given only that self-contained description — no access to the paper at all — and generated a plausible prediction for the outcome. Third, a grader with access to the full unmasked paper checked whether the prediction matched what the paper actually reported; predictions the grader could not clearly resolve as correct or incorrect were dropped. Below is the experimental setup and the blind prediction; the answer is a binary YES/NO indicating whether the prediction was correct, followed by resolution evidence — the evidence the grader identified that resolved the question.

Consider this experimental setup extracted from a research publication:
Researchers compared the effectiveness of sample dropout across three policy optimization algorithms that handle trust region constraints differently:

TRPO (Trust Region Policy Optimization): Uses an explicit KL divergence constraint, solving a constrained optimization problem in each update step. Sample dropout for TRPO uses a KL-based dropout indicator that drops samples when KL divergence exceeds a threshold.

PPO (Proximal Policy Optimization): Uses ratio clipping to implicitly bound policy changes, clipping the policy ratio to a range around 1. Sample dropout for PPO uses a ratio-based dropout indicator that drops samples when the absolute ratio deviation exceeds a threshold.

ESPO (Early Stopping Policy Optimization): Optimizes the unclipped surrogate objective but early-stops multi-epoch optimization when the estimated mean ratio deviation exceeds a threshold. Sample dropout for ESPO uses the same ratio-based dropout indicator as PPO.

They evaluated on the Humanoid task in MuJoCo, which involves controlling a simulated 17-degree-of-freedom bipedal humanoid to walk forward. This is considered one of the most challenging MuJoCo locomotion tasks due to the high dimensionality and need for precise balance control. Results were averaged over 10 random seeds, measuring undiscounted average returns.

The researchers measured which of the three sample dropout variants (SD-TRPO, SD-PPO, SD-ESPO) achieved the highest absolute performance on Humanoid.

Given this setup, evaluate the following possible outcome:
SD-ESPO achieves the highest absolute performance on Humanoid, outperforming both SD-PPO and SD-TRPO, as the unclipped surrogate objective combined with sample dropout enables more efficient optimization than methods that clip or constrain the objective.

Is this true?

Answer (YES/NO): YES